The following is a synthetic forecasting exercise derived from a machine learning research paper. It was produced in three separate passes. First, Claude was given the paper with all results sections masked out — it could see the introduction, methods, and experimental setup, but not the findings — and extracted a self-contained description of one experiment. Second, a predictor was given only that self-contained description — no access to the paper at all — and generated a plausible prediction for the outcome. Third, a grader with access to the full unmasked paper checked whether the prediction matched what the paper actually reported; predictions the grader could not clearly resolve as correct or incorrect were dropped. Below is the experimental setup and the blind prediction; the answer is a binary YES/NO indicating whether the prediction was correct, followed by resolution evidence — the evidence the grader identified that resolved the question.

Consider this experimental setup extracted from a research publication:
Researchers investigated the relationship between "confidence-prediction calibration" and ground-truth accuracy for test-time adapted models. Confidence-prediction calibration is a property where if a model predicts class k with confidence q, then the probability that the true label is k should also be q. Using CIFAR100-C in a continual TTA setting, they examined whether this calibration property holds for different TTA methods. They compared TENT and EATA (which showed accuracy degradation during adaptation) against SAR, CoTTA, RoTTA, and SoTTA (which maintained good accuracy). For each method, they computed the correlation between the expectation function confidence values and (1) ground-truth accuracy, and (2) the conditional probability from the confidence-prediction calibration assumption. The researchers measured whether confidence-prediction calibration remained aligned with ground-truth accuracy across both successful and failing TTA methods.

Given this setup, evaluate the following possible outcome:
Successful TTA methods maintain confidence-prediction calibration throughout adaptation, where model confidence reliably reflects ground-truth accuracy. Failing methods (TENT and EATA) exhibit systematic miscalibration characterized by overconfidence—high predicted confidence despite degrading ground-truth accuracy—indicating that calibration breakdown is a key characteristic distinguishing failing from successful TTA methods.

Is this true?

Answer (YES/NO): YES